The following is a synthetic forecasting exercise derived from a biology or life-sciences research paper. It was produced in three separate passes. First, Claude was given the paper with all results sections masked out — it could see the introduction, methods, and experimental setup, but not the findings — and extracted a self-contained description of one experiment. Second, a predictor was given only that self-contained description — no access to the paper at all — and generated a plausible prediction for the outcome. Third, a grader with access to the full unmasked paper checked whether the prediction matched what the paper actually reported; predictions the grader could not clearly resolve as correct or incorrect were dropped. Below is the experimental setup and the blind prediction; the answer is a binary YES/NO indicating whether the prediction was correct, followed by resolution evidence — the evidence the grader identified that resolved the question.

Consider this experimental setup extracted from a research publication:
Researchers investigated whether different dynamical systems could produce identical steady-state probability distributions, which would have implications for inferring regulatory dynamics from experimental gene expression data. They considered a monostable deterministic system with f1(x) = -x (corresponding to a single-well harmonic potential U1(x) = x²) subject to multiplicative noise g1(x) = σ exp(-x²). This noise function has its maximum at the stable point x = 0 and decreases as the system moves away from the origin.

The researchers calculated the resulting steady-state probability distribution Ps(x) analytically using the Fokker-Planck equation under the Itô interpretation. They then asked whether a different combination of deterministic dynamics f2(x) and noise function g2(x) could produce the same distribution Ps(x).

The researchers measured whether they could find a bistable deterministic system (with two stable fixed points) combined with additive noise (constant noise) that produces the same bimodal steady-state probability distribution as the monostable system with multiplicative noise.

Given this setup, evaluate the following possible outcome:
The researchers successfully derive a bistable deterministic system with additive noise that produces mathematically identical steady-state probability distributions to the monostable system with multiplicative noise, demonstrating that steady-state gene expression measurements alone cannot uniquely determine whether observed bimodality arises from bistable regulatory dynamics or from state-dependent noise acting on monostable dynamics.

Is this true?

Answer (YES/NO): YES